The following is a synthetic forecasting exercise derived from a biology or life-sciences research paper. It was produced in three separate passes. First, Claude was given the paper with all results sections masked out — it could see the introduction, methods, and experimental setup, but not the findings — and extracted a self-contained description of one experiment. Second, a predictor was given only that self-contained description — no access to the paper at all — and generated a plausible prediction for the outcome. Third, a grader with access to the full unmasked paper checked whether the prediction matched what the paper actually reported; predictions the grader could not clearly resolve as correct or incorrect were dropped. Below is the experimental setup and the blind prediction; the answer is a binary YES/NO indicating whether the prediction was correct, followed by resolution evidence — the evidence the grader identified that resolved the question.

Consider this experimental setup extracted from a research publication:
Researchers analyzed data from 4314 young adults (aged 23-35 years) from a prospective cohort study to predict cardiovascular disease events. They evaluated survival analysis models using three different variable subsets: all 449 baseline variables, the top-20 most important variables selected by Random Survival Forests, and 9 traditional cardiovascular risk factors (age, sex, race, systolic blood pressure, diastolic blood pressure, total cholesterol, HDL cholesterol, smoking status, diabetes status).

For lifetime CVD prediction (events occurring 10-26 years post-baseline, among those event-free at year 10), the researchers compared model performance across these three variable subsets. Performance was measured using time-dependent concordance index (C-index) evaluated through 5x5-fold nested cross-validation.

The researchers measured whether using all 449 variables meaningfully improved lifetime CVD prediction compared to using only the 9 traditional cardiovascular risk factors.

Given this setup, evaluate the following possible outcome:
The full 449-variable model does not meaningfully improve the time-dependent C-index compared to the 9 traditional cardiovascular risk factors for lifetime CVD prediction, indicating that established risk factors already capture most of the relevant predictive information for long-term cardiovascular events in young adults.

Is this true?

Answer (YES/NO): YES